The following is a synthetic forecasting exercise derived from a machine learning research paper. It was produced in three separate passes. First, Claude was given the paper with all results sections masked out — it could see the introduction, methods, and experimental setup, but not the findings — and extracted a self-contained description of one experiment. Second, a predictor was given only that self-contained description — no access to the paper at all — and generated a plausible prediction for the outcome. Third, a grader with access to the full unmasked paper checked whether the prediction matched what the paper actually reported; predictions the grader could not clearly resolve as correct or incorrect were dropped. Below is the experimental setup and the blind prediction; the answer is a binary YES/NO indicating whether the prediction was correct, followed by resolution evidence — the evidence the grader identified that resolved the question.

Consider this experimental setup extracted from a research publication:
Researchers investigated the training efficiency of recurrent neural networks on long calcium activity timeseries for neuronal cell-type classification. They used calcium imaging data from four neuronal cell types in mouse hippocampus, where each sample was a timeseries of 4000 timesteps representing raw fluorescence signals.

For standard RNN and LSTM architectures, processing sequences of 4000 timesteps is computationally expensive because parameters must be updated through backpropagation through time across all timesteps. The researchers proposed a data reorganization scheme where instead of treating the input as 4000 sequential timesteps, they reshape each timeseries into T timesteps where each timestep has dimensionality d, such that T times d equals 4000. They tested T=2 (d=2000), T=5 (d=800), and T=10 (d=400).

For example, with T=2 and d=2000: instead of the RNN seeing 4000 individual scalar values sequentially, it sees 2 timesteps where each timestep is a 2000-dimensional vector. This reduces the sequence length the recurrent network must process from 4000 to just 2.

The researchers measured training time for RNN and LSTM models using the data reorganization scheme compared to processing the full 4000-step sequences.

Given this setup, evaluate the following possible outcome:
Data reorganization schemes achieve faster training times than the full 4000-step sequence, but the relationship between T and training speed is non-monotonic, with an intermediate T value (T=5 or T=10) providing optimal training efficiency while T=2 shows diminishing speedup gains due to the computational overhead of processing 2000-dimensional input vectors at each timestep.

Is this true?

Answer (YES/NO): NO